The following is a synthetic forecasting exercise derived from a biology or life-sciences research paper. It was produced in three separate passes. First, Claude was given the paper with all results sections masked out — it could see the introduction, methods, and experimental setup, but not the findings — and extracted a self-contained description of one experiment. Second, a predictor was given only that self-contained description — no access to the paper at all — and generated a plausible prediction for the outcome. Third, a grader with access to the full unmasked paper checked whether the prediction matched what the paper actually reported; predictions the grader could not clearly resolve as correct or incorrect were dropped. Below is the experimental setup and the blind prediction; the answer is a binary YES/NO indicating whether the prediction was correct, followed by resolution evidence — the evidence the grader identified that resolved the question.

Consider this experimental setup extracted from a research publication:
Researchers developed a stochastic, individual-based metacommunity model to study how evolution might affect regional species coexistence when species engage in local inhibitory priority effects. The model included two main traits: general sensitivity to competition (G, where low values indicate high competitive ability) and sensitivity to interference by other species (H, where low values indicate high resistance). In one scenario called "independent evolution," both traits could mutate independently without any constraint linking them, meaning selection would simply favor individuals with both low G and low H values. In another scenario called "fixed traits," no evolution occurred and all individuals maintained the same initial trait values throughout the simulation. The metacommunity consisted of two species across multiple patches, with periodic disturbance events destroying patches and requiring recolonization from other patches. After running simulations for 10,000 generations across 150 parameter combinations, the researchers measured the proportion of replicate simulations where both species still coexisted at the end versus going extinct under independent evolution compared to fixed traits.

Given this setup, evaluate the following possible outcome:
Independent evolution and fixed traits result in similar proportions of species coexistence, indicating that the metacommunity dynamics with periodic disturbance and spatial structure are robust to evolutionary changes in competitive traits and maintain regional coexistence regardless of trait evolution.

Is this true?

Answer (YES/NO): NO